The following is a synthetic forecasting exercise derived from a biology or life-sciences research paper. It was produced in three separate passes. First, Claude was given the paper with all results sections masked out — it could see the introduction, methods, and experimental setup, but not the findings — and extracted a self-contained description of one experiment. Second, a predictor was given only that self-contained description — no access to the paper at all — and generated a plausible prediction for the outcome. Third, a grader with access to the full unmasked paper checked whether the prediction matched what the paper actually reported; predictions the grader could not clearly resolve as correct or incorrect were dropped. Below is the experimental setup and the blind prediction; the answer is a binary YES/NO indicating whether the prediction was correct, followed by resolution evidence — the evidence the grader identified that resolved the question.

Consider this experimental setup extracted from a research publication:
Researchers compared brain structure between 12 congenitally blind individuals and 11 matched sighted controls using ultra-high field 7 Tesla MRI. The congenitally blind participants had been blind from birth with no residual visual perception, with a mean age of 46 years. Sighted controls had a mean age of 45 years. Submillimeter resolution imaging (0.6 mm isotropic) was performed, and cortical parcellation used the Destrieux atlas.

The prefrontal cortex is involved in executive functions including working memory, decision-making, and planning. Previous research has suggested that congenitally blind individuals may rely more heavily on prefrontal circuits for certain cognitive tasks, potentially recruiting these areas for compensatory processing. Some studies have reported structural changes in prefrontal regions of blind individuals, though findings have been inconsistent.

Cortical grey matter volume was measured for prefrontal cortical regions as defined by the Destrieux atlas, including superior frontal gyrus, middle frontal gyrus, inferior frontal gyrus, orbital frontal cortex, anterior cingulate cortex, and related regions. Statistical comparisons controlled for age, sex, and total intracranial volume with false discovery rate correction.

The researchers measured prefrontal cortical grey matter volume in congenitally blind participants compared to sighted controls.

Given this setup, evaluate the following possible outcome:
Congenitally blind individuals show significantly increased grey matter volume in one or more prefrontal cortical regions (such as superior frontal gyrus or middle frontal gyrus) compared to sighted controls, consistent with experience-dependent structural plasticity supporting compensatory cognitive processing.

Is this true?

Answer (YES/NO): NO